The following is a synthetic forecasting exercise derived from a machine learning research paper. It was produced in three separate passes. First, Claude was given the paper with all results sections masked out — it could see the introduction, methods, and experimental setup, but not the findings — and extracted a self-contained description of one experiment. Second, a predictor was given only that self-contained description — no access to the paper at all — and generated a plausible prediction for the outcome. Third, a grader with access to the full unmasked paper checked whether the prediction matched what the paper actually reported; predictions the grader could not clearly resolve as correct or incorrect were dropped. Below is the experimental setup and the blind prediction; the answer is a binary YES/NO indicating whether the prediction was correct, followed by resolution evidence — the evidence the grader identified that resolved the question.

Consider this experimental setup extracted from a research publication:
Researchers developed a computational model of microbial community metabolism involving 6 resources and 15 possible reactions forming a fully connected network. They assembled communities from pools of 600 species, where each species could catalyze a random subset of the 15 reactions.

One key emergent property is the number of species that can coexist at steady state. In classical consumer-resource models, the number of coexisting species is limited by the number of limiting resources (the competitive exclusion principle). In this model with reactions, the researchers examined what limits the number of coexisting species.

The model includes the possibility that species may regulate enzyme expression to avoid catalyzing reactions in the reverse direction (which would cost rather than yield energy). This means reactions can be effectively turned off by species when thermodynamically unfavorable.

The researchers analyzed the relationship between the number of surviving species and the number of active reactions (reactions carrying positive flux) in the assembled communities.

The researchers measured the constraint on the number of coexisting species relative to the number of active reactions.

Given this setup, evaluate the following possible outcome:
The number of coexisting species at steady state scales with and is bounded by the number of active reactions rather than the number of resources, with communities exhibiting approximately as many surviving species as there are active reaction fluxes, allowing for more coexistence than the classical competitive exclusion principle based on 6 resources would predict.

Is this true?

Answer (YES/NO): YES